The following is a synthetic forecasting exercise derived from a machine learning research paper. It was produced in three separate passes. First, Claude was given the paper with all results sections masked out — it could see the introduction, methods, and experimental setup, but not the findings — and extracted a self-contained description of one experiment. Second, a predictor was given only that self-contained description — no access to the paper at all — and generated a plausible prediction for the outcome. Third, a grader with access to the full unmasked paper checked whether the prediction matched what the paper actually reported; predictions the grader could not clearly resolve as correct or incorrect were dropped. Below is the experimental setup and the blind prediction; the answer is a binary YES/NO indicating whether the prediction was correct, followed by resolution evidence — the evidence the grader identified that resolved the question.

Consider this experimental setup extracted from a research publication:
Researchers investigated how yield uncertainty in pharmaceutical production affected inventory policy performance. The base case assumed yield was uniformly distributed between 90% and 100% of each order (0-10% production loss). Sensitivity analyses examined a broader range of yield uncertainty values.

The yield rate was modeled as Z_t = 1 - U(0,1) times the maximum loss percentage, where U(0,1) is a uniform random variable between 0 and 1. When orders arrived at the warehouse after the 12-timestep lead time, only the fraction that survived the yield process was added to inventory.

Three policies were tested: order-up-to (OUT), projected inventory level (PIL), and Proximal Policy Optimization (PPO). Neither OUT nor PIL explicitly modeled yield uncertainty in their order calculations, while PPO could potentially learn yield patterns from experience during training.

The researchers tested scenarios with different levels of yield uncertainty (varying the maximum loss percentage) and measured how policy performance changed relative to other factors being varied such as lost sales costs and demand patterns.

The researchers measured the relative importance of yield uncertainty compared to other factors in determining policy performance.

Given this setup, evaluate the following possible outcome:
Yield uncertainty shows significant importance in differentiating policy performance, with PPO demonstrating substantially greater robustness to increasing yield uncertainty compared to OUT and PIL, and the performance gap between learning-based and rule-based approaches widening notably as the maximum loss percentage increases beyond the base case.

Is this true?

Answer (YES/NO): NO